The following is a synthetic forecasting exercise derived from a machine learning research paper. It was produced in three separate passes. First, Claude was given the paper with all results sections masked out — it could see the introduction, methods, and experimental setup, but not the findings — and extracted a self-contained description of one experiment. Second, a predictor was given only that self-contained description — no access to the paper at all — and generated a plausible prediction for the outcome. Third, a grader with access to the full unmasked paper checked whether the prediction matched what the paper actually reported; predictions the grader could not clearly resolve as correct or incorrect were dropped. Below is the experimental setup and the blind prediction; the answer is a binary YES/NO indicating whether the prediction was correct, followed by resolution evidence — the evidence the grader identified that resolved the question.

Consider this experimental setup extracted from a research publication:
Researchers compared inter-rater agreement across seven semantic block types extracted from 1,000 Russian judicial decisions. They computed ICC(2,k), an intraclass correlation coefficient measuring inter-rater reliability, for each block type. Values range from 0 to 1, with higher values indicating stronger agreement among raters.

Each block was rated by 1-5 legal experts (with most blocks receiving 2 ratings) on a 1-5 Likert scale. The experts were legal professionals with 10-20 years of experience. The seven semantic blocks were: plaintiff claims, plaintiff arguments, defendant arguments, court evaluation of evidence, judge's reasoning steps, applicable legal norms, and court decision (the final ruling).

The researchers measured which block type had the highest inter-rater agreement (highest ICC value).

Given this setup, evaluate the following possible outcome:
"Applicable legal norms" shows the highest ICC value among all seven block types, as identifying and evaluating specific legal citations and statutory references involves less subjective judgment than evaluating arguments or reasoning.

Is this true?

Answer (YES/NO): NO